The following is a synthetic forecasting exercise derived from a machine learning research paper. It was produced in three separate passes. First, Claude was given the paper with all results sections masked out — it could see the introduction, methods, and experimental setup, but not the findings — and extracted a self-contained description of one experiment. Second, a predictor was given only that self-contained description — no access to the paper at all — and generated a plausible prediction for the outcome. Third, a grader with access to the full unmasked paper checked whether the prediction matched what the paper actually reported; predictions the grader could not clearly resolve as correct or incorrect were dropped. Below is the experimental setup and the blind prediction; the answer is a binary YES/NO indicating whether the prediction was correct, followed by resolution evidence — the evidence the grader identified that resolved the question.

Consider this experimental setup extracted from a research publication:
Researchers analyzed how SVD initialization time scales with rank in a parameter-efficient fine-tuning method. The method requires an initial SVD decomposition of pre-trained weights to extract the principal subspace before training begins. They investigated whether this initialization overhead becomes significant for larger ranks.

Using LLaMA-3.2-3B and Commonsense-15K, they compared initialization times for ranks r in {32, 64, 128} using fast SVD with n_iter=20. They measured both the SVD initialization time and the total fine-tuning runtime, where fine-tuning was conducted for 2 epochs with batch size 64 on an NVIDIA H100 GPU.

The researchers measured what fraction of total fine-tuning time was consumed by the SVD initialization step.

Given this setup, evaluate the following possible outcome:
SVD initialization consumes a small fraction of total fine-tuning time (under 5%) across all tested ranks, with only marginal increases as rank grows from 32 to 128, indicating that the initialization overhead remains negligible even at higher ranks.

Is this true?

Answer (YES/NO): YES